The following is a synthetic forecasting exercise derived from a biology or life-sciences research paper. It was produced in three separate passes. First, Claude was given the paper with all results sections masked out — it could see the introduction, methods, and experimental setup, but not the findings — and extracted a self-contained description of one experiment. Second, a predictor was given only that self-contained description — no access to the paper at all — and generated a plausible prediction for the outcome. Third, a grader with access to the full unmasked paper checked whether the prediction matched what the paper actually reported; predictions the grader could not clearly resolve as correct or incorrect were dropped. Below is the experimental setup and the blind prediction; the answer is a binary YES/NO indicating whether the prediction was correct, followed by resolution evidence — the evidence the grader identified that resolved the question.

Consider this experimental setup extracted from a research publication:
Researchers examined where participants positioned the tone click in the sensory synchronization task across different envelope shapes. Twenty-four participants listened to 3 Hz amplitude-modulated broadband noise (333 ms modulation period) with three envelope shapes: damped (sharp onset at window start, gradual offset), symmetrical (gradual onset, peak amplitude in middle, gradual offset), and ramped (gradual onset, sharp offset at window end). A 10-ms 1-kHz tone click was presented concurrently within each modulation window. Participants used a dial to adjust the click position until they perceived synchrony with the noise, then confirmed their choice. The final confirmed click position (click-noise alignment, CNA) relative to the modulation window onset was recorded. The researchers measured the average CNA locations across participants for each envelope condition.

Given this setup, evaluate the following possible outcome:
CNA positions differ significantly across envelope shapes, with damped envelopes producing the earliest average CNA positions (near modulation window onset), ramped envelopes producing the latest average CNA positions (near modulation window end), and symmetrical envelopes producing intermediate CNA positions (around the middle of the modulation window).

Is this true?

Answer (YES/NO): NO